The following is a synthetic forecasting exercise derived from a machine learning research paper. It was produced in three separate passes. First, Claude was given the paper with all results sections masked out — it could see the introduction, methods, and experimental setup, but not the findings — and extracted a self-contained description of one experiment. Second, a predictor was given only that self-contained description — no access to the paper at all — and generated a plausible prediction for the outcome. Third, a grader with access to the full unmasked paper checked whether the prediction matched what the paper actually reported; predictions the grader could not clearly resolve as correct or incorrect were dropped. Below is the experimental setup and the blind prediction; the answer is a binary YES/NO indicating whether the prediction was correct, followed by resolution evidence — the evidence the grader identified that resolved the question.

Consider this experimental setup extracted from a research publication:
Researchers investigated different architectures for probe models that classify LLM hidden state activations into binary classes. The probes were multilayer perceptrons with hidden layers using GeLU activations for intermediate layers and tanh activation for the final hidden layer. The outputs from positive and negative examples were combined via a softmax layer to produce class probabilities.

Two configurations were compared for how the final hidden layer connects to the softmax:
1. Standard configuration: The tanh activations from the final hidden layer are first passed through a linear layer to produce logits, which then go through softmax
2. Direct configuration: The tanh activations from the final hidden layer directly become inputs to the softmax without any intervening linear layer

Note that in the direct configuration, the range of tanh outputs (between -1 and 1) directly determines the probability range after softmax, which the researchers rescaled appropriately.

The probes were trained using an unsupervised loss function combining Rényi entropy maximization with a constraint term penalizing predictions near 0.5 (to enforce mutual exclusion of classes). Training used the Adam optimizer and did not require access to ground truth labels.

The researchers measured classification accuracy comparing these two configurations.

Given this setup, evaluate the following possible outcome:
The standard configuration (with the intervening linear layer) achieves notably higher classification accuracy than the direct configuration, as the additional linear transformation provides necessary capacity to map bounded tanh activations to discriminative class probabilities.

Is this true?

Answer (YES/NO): NO